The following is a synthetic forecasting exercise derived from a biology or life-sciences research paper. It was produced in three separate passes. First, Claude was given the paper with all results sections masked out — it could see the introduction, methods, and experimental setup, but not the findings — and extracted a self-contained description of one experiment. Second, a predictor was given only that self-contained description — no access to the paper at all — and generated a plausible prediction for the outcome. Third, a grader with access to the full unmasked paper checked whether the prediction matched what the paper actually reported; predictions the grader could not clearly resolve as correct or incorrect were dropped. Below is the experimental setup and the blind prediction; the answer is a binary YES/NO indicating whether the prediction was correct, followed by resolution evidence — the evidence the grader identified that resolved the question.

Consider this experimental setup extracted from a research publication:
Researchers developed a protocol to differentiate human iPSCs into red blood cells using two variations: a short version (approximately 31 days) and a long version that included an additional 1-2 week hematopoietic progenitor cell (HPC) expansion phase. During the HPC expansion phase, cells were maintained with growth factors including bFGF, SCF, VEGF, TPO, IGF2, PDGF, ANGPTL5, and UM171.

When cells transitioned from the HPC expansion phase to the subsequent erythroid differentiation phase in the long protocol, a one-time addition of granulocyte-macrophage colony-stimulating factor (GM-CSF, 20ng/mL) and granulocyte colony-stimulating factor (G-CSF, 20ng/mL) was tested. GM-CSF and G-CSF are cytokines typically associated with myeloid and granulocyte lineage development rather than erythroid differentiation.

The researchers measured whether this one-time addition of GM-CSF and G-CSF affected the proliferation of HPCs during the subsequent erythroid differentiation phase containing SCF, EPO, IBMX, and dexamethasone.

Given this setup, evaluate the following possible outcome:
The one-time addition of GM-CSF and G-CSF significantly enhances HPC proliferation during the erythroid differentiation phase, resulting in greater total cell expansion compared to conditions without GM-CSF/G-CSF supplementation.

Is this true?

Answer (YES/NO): YES